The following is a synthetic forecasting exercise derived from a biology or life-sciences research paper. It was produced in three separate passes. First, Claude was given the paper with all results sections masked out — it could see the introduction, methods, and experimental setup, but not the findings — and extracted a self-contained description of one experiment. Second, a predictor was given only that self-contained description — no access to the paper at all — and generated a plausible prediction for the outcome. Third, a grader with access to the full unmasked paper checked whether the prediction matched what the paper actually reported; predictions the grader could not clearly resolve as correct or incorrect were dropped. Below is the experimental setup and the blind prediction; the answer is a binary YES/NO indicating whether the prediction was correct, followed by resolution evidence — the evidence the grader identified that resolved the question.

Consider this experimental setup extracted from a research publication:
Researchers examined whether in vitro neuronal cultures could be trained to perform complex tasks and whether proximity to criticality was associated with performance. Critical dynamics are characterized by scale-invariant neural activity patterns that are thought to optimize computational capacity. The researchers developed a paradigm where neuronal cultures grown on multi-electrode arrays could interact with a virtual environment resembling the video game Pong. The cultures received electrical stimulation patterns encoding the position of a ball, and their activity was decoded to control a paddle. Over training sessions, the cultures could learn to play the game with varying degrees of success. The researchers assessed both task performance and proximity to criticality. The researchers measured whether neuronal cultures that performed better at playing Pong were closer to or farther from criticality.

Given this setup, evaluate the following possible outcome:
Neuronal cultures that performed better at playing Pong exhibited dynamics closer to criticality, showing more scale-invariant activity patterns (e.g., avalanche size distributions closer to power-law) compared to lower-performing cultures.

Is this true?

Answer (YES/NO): YES